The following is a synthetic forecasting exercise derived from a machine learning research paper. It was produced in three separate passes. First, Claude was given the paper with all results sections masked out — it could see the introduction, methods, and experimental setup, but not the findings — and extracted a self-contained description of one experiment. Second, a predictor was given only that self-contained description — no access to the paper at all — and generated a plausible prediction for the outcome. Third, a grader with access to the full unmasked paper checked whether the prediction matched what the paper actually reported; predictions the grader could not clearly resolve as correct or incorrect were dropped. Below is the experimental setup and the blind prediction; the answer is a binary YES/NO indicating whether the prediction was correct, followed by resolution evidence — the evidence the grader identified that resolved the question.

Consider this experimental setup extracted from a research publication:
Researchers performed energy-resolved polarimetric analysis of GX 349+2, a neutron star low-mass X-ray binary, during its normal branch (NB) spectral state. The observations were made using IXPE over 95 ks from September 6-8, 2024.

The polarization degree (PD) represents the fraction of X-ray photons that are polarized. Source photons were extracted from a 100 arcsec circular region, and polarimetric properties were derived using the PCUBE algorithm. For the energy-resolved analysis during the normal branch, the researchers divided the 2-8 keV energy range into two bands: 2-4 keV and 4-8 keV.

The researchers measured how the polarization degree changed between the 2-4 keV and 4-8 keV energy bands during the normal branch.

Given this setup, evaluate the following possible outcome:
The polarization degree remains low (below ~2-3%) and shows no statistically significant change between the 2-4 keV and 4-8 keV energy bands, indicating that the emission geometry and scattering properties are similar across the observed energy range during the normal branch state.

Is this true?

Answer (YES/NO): NO